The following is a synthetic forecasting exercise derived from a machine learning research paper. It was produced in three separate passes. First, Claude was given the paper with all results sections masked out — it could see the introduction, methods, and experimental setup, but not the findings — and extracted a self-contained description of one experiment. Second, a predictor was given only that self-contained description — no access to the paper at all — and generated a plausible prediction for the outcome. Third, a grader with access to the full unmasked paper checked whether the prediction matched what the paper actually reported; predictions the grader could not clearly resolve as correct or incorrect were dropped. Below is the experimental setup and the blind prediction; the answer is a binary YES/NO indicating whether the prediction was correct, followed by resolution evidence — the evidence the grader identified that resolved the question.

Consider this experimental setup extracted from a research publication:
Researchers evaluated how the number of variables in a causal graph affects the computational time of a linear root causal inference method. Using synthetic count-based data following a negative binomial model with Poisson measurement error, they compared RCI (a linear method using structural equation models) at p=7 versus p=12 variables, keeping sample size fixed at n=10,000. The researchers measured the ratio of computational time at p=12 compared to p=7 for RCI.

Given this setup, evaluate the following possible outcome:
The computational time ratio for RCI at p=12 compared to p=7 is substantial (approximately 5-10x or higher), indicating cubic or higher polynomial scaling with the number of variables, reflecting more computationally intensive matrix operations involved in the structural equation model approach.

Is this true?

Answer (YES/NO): NO